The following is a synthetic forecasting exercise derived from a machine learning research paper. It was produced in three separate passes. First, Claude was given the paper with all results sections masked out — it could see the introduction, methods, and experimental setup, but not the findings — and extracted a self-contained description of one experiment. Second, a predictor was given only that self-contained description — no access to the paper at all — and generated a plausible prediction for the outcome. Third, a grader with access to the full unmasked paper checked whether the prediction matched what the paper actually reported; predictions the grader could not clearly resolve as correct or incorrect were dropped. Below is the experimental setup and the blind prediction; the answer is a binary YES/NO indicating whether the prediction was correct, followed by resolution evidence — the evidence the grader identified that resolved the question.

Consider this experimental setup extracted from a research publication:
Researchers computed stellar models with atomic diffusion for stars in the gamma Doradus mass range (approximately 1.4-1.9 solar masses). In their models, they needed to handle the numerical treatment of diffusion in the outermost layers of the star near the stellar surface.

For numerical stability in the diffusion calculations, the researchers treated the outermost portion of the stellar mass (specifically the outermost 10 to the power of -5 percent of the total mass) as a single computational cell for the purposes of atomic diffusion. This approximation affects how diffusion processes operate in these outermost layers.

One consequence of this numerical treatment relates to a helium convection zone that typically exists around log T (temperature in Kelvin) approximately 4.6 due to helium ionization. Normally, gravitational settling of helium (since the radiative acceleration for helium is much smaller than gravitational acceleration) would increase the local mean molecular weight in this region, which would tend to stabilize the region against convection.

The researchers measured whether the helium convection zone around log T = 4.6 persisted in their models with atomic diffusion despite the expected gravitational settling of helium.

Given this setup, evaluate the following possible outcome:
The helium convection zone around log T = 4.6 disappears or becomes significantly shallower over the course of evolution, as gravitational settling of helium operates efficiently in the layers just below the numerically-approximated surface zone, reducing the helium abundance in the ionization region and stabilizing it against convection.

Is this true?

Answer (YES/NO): NO